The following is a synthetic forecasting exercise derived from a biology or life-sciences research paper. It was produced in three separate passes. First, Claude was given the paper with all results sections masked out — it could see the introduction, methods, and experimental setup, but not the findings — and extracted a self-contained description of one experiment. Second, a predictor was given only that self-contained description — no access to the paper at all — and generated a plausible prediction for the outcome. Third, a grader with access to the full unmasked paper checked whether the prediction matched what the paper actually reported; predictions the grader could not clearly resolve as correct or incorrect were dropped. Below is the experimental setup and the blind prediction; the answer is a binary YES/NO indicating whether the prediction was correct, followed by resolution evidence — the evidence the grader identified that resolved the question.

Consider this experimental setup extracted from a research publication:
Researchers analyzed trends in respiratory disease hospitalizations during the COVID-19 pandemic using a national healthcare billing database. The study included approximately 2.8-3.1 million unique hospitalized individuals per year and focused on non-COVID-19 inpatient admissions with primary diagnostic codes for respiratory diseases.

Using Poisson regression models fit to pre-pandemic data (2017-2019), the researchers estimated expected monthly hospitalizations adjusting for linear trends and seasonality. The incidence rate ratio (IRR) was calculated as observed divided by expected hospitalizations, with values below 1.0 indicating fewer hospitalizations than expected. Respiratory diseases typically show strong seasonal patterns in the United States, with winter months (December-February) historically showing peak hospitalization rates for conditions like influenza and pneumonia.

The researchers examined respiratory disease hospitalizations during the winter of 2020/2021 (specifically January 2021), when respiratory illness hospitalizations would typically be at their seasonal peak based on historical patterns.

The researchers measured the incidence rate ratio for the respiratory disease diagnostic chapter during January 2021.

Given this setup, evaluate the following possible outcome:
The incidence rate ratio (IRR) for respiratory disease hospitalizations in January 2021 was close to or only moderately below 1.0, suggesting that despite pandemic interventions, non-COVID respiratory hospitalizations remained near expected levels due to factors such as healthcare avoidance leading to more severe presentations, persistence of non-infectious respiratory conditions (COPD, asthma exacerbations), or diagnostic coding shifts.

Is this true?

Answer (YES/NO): NO